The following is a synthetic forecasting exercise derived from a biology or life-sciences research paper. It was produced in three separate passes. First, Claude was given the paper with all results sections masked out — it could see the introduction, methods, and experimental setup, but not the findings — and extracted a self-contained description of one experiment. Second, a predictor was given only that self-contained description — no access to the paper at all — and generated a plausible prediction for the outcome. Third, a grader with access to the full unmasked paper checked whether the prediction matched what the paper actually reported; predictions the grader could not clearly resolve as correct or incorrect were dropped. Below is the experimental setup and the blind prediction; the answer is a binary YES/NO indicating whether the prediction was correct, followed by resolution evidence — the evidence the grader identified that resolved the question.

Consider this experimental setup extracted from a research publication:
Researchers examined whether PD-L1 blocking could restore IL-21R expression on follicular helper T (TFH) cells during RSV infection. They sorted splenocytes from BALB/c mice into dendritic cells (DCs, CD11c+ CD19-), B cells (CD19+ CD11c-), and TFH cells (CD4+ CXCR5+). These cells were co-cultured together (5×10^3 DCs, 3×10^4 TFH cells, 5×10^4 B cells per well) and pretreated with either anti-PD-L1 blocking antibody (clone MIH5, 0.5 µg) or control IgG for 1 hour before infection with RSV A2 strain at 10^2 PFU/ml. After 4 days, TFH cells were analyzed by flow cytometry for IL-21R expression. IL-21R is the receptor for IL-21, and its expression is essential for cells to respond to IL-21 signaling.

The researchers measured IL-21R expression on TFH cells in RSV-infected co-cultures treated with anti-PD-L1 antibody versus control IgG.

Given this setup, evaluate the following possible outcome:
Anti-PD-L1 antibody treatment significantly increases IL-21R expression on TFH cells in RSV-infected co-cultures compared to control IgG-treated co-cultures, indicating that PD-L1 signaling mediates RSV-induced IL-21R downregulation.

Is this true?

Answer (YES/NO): YES